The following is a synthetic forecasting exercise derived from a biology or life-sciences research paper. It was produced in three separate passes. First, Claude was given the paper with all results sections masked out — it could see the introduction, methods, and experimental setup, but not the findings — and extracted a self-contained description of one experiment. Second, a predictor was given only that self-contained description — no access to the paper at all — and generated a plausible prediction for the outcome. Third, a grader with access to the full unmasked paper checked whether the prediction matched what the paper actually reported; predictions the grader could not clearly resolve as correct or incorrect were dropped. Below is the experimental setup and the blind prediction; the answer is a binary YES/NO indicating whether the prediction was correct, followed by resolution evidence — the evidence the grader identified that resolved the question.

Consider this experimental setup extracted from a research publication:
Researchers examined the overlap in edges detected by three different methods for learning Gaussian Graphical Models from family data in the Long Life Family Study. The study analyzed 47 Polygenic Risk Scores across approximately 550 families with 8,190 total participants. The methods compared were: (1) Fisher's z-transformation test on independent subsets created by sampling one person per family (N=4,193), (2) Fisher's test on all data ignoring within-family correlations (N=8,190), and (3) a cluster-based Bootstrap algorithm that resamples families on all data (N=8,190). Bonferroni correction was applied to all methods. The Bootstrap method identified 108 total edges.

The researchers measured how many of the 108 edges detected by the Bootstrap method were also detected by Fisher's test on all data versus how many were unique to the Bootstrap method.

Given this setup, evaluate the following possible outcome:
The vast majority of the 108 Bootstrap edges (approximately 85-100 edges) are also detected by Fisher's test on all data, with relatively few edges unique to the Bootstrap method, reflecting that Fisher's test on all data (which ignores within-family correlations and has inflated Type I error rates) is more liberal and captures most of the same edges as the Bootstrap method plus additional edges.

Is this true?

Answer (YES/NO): NO